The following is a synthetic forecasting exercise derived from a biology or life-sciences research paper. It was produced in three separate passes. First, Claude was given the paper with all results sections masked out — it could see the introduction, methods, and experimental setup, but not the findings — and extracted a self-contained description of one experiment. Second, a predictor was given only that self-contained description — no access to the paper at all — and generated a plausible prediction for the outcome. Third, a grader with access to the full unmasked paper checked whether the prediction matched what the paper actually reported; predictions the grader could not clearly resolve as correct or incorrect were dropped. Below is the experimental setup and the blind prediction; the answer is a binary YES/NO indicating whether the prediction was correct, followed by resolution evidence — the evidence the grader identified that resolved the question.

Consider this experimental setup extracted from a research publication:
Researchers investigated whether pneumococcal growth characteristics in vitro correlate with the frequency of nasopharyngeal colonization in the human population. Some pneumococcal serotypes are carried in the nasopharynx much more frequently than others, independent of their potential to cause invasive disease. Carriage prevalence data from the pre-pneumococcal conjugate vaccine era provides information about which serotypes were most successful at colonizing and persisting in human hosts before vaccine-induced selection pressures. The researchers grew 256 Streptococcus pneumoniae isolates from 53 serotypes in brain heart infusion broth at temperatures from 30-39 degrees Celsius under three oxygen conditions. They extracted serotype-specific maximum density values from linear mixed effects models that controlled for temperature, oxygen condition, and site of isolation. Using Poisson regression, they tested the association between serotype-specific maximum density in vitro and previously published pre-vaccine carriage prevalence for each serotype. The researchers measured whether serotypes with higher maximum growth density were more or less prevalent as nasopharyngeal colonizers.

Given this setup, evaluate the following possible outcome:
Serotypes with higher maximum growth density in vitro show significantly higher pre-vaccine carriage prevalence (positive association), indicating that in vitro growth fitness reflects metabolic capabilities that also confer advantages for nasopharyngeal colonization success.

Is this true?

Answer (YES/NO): NO